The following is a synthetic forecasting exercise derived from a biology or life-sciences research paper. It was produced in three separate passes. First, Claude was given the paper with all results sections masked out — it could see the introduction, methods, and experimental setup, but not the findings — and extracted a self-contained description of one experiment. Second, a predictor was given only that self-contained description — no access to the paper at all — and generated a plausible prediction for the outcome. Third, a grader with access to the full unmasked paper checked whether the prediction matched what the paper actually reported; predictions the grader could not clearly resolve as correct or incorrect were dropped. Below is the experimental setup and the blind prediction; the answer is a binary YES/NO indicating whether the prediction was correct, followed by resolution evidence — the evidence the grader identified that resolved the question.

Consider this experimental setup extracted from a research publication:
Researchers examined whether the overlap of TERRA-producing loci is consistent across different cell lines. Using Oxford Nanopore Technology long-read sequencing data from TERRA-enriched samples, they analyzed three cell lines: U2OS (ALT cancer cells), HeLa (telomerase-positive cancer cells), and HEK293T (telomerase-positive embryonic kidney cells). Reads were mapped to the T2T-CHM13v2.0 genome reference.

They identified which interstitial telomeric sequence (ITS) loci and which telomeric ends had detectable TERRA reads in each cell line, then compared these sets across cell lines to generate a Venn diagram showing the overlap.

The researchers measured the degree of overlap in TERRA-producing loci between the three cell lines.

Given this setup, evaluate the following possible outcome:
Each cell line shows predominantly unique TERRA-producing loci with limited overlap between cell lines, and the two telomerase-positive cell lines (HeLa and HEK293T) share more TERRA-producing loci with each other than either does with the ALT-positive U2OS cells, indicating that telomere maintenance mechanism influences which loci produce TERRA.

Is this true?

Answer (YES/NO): NO